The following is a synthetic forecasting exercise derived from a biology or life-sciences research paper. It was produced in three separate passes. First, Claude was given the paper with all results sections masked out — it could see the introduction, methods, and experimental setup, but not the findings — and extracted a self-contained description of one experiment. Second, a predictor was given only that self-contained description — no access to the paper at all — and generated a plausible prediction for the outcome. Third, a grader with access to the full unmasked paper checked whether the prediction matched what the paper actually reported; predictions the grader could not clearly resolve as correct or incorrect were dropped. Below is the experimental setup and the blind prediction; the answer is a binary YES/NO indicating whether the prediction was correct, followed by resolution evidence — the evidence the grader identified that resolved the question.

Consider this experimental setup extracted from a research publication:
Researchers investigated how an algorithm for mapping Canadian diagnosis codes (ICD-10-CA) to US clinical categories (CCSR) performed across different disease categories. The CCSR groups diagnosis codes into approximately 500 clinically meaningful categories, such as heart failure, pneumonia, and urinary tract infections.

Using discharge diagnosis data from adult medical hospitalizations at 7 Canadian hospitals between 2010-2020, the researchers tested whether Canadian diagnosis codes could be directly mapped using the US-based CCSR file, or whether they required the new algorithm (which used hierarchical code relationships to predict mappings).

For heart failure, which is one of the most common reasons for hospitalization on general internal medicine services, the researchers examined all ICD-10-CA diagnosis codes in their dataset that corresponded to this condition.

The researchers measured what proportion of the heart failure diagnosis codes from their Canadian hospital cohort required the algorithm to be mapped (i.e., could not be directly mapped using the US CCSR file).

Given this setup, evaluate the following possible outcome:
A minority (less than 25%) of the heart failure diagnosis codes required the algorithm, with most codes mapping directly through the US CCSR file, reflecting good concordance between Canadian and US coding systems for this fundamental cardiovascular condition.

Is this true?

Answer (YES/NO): NO